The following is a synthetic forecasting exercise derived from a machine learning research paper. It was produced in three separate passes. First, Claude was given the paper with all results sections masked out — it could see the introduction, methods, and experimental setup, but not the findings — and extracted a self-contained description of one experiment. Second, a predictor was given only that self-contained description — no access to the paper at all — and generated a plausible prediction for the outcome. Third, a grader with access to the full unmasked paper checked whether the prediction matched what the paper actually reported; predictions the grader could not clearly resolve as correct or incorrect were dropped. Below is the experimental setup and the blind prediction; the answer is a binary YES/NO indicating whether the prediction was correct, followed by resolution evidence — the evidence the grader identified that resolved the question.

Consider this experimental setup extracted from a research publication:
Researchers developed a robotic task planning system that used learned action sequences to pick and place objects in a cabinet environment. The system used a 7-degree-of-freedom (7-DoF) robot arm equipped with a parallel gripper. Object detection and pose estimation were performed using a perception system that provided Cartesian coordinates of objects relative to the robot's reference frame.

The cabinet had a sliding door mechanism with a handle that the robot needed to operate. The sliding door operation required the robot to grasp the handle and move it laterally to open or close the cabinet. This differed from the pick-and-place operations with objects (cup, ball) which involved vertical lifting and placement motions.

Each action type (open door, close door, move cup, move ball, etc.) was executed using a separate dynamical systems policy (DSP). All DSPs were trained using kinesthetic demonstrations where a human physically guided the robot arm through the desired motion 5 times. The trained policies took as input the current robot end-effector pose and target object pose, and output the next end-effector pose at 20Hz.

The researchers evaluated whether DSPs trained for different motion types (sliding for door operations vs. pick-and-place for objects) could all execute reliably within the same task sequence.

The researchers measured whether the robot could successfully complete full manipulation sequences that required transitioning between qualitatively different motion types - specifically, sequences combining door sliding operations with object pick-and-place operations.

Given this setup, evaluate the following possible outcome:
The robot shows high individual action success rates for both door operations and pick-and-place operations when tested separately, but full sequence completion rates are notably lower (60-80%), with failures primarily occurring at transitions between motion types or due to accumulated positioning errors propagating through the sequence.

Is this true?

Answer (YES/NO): NO